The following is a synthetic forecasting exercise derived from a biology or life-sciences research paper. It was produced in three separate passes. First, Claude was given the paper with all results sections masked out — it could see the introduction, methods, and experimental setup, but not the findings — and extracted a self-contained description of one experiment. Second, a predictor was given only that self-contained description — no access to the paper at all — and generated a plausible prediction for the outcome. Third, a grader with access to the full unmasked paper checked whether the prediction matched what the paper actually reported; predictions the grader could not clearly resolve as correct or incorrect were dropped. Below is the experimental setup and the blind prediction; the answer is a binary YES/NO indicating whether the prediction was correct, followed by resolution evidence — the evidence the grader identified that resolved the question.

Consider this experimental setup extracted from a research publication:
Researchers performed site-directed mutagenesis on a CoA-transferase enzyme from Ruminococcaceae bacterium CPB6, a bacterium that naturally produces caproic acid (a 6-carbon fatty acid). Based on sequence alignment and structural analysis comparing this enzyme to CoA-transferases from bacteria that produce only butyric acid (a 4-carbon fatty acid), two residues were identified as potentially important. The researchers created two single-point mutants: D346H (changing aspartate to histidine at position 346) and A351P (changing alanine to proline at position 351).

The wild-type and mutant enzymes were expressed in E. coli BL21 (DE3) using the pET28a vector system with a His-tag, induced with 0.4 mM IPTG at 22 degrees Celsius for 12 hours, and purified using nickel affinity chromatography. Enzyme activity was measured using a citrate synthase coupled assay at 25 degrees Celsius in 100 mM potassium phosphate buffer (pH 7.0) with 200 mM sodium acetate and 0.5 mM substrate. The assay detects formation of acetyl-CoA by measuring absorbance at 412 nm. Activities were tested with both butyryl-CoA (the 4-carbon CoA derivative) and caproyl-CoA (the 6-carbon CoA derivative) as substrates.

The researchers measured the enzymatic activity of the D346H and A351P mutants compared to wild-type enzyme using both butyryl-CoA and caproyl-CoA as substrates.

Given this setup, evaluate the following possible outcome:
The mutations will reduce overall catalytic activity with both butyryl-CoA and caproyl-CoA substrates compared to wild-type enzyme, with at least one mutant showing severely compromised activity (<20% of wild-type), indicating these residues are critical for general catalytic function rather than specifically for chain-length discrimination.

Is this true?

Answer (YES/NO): NO